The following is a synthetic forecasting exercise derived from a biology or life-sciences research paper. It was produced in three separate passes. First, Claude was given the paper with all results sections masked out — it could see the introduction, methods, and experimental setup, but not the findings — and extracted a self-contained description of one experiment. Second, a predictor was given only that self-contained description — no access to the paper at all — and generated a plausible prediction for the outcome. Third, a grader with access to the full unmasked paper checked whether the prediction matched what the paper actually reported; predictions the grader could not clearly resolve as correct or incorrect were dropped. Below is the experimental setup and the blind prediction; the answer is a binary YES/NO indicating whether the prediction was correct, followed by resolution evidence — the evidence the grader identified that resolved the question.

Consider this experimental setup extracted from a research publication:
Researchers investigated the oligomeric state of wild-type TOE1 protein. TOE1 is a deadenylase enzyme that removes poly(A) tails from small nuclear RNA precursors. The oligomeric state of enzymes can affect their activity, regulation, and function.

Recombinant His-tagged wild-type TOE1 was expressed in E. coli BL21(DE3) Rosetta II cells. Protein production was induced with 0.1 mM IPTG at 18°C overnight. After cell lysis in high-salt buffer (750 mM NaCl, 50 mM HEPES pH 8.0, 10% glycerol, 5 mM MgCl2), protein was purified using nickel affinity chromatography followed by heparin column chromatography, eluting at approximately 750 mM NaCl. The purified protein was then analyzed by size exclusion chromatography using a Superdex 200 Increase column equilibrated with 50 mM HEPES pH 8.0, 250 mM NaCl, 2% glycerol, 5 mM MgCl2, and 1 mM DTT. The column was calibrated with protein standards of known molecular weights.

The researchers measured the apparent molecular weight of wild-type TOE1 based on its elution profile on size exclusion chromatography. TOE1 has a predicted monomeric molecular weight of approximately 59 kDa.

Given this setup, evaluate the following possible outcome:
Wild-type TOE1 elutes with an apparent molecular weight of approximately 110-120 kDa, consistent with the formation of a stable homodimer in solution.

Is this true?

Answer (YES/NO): NO